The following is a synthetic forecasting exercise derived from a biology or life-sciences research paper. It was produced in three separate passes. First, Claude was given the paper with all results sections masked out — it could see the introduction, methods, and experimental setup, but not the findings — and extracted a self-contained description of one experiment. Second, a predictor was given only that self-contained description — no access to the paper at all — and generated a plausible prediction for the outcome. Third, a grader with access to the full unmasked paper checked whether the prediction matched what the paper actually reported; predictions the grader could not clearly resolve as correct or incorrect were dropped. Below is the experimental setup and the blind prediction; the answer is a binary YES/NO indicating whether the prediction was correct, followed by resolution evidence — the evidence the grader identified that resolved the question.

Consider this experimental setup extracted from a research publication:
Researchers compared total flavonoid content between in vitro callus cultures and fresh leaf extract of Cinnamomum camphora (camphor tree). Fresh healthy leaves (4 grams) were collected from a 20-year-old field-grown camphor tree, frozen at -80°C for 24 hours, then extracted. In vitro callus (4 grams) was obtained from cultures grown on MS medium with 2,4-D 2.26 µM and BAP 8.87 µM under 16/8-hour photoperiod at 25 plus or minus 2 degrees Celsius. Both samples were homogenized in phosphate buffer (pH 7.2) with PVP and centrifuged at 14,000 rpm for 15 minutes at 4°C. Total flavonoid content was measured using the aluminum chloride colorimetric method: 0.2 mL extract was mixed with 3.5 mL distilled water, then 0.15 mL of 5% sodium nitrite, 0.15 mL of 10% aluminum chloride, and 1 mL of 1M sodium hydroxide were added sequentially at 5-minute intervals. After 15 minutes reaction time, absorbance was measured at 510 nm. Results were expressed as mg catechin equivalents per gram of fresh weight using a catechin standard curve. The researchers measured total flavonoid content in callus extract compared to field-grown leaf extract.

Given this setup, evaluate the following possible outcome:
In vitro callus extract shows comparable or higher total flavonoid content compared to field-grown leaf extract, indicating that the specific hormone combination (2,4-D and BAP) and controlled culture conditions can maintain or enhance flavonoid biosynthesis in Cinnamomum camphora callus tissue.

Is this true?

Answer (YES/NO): NO